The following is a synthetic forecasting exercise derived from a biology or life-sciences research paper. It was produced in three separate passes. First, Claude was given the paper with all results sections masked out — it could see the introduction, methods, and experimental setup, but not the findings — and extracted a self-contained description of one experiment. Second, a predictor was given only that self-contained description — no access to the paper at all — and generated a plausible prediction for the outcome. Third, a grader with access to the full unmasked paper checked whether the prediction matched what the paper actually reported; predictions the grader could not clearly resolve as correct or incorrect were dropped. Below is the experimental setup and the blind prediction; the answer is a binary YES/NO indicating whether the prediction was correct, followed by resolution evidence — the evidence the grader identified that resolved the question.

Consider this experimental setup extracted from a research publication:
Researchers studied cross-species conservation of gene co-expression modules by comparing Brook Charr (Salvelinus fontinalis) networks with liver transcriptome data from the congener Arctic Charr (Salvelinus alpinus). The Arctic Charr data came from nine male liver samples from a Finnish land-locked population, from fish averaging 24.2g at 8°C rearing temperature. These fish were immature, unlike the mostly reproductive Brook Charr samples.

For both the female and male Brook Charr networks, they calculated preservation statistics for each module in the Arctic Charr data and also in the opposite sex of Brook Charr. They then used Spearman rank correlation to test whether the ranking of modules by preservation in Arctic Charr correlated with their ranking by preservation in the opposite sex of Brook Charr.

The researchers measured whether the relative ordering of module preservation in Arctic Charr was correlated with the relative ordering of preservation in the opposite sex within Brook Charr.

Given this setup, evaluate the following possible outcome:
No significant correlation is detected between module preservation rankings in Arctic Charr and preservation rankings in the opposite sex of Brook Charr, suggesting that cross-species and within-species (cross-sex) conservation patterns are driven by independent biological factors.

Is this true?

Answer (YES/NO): NO